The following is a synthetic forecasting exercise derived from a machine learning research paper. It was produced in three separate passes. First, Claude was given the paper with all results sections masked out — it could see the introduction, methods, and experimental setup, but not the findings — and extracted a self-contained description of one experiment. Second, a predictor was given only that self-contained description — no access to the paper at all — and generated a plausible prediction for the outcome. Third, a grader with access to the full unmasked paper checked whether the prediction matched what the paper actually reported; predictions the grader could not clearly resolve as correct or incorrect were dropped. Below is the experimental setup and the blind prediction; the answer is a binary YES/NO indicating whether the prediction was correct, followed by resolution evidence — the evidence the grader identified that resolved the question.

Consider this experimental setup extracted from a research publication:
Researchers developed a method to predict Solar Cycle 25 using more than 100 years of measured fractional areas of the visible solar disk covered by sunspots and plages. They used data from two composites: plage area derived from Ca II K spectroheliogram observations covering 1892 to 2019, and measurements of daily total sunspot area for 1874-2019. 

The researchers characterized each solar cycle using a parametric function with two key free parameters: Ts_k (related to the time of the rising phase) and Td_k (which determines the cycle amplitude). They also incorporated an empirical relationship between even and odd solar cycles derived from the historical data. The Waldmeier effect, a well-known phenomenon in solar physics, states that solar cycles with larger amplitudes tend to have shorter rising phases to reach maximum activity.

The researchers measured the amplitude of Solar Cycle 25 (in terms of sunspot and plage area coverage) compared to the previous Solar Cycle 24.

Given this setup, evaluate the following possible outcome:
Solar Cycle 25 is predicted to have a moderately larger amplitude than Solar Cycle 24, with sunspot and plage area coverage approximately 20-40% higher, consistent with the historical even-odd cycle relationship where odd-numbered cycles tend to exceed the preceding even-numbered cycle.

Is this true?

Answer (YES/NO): NO